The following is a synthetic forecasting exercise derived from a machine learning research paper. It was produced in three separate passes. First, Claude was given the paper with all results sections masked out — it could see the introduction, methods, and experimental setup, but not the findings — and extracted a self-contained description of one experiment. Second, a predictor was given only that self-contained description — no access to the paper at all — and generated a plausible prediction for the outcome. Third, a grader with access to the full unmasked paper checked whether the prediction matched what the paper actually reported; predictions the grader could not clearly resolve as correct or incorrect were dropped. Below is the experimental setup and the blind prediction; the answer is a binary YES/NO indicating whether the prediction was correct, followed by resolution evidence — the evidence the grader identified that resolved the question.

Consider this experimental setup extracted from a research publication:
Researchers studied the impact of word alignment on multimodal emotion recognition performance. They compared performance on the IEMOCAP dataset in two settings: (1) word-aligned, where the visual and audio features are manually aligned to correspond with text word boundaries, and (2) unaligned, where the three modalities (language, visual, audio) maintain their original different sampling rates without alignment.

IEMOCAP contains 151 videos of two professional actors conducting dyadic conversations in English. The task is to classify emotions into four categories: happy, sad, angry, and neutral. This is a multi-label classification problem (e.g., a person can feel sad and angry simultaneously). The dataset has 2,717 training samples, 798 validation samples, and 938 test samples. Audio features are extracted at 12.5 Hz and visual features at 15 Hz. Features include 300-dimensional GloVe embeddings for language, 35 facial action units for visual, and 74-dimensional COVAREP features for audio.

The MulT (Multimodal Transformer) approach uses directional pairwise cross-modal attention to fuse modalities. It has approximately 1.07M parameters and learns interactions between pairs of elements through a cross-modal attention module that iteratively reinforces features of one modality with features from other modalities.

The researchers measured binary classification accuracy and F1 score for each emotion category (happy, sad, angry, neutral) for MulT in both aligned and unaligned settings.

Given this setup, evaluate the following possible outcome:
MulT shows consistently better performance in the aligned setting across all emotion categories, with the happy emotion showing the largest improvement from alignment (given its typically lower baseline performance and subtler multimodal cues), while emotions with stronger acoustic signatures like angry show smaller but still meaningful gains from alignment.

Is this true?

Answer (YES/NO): NO